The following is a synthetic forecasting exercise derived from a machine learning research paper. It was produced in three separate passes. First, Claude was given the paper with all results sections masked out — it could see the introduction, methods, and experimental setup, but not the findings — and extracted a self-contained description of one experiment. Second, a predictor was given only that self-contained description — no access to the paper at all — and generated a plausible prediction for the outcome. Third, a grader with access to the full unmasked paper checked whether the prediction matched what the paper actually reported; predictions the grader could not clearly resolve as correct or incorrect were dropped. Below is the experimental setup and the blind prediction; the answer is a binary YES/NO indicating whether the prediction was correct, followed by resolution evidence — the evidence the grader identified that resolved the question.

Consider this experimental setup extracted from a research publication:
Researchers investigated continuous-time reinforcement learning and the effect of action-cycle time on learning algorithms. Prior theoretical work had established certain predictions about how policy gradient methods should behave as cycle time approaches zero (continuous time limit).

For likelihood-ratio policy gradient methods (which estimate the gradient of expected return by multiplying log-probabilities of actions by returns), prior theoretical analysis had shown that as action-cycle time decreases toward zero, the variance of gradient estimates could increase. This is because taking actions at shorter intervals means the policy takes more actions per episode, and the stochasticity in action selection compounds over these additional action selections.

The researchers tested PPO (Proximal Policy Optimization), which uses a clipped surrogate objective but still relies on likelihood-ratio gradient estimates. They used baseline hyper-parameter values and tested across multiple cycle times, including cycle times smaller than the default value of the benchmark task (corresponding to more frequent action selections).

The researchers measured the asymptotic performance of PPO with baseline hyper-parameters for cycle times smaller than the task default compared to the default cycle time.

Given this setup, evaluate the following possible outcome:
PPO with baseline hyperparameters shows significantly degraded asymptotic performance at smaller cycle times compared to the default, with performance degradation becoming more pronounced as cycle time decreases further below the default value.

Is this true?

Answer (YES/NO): YES